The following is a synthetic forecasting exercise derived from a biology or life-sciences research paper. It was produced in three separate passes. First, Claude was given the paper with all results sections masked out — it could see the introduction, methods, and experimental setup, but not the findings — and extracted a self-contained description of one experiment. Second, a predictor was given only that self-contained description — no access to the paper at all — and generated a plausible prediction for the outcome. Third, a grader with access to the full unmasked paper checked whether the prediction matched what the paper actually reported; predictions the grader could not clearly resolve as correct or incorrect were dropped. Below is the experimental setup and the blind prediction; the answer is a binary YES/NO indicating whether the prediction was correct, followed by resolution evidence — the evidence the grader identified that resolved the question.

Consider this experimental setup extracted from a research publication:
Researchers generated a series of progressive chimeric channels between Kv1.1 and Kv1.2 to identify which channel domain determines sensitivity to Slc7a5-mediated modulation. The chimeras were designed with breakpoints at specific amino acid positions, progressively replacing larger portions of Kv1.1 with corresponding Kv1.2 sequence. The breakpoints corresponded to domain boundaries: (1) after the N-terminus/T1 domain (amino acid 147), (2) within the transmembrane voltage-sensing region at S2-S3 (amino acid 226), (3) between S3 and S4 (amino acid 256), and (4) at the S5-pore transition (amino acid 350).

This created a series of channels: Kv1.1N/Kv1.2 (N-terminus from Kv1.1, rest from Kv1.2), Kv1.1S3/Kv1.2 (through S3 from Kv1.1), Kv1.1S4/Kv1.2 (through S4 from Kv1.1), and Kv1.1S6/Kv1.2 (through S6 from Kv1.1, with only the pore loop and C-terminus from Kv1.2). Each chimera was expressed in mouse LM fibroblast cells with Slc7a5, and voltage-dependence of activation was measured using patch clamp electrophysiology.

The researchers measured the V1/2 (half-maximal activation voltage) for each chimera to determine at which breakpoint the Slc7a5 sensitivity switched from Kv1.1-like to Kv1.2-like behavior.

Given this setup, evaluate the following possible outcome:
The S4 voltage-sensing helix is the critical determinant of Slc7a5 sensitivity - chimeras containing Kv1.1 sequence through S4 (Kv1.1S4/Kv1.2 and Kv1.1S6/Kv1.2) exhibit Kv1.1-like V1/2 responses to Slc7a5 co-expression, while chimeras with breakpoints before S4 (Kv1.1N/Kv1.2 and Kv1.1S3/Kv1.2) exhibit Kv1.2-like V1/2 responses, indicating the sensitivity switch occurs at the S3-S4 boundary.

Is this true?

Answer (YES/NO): NO